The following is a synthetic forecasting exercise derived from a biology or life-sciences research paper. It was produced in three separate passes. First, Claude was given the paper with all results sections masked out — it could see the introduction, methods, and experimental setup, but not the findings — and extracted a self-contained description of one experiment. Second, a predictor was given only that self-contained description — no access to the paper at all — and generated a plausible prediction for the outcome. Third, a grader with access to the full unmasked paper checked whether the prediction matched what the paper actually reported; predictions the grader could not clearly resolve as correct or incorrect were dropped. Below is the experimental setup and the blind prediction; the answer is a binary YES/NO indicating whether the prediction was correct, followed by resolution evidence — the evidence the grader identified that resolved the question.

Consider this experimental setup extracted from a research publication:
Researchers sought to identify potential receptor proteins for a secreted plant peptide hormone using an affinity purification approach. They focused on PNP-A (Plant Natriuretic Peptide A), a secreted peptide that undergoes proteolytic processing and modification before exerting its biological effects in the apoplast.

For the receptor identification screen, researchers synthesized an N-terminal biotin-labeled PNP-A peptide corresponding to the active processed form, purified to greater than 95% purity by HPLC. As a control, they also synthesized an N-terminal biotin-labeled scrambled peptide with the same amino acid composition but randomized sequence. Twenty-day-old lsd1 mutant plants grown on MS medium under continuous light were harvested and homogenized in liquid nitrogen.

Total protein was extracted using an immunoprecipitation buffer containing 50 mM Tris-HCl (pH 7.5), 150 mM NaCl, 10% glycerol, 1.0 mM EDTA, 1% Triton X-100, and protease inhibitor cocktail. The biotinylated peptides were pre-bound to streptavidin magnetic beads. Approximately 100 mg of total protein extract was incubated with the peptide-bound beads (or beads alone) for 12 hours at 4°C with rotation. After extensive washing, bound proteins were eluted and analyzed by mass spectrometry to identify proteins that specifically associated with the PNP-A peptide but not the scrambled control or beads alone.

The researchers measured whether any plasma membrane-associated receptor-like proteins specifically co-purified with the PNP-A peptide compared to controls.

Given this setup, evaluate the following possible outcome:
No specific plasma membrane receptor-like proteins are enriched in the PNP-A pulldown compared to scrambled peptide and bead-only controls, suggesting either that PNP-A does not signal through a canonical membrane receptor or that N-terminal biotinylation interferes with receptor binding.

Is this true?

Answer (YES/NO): NO